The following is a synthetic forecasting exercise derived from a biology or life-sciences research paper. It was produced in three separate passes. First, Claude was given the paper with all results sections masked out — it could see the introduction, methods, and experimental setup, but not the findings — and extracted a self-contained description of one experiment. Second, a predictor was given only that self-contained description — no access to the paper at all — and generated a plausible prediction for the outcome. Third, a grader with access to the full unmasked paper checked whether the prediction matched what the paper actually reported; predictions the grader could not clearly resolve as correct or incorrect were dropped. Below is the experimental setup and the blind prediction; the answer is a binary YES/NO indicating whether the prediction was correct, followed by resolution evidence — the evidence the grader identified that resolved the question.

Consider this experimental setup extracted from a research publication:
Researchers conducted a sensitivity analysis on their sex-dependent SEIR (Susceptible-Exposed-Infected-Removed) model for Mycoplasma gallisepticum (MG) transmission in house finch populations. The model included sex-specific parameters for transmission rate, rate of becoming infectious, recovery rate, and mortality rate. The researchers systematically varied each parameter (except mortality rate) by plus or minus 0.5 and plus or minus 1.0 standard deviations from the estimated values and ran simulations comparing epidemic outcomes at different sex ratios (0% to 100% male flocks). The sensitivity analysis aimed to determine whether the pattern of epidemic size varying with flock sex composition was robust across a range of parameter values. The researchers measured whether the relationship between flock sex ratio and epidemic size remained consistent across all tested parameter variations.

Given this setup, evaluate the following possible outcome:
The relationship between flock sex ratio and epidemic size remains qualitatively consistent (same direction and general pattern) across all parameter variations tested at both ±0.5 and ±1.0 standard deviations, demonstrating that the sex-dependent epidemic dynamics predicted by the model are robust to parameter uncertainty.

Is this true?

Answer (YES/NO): YES